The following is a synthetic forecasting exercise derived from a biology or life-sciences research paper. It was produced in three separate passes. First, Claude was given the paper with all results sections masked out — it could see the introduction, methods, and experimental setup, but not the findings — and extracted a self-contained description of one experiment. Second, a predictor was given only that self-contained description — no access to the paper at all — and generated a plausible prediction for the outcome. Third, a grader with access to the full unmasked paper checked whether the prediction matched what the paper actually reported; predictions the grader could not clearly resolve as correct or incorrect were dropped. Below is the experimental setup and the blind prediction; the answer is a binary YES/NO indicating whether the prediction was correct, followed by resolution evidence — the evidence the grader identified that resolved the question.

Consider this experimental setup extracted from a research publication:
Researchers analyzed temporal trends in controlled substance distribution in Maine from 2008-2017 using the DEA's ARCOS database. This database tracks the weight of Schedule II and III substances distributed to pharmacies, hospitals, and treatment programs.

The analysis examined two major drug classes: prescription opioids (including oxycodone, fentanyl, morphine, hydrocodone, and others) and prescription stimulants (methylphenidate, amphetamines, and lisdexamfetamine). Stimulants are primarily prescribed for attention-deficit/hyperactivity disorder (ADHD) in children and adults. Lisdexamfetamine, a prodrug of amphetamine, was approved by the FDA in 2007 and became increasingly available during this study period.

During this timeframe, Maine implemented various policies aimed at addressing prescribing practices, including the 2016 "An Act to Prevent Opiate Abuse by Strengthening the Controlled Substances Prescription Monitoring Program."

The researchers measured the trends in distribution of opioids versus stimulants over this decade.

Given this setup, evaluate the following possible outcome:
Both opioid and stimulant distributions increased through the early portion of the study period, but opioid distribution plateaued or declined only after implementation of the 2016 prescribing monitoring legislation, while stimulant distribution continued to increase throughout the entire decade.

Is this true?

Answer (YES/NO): NO